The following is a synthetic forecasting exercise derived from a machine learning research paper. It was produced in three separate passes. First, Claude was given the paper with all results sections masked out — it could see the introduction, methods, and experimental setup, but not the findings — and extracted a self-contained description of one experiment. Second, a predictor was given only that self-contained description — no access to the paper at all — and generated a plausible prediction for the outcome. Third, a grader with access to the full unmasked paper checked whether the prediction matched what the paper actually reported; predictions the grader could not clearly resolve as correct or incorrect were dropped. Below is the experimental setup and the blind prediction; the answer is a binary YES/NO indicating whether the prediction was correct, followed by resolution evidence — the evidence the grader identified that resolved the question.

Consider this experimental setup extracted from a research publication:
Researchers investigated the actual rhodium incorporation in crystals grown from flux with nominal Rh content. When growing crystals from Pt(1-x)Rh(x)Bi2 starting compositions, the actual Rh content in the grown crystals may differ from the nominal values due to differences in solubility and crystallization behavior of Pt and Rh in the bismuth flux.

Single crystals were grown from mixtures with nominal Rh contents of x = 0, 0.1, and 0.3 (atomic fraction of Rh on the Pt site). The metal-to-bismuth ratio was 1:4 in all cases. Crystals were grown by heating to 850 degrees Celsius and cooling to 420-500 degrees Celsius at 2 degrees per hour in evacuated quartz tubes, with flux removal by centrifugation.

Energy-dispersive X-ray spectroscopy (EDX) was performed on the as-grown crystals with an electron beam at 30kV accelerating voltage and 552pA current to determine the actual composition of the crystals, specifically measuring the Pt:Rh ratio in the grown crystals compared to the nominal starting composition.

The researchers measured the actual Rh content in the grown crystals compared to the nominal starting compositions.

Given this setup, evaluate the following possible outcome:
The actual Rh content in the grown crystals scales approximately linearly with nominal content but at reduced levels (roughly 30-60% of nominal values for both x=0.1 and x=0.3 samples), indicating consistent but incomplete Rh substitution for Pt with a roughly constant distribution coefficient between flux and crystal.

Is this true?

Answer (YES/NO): NO